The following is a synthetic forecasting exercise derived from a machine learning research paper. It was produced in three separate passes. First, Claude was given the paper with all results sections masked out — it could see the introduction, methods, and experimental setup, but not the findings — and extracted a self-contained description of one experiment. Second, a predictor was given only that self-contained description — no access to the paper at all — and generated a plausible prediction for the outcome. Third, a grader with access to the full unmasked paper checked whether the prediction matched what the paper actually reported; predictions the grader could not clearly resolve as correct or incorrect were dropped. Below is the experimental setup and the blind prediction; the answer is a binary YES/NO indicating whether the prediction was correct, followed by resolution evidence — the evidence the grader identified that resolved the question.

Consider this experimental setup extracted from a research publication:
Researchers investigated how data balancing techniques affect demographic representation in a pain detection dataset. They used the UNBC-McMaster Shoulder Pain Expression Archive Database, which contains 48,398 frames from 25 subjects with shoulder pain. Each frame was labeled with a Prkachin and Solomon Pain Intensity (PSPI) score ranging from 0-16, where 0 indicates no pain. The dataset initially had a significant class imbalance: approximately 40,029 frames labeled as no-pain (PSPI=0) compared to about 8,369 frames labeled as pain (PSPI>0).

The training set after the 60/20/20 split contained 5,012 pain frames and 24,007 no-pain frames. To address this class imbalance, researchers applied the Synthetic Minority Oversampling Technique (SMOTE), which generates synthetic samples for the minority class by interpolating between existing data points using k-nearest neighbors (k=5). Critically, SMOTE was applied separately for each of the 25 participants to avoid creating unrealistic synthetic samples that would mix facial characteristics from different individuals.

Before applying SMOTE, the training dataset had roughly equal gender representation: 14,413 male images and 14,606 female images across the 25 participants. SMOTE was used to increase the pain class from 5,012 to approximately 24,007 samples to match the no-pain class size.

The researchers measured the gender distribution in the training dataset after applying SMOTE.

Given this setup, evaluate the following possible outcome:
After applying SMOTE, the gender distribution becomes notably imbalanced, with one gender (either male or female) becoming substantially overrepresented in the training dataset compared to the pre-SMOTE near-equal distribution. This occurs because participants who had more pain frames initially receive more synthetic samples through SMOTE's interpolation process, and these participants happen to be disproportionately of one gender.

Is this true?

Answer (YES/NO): YES